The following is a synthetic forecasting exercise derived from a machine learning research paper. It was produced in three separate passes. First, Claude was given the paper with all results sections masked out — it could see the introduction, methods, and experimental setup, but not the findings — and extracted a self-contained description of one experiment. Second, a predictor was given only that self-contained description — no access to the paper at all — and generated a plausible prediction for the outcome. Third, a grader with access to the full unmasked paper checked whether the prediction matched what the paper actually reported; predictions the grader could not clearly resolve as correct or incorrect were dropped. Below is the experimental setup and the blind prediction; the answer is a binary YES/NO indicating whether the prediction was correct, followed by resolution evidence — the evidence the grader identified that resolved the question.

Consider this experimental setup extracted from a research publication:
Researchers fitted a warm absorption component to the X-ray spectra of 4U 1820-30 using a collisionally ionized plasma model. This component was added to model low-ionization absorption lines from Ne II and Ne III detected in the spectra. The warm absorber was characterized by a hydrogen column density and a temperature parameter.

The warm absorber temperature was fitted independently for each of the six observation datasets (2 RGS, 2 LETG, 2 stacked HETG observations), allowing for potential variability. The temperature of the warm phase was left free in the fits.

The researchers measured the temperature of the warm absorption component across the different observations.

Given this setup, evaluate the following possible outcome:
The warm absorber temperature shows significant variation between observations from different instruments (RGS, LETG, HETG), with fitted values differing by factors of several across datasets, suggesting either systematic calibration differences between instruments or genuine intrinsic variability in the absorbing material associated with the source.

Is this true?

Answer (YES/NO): NO